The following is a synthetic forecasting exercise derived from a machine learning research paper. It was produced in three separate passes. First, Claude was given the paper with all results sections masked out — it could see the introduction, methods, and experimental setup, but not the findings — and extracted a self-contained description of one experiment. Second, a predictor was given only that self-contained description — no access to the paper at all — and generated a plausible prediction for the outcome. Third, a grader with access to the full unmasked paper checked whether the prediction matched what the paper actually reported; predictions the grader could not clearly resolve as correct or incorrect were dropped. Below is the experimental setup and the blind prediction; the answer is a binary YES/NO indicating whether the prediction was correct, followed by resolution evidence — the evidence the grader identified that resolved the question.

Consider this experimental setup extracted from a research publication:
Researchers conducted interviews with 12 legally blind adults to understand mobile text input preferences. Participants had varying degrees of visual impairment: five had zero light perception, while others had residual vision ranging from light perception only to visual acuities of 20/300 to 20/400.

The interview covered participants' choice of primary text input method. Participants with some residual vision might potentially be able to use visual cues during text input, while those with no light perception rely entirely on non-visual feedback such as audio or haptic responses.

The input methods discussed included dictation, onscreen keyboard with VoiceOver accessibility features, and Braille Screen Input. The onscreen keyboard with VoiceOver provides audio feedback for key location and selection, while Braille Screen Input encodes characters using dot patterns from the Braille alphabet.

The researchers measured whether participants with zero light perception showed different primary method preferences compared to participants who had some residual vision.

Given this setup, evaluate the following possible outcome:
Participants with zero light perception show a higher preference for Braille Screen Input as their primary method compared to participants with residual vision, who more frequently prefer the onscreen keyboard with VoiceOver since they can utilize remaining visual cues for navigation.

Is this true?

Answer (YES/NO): NO